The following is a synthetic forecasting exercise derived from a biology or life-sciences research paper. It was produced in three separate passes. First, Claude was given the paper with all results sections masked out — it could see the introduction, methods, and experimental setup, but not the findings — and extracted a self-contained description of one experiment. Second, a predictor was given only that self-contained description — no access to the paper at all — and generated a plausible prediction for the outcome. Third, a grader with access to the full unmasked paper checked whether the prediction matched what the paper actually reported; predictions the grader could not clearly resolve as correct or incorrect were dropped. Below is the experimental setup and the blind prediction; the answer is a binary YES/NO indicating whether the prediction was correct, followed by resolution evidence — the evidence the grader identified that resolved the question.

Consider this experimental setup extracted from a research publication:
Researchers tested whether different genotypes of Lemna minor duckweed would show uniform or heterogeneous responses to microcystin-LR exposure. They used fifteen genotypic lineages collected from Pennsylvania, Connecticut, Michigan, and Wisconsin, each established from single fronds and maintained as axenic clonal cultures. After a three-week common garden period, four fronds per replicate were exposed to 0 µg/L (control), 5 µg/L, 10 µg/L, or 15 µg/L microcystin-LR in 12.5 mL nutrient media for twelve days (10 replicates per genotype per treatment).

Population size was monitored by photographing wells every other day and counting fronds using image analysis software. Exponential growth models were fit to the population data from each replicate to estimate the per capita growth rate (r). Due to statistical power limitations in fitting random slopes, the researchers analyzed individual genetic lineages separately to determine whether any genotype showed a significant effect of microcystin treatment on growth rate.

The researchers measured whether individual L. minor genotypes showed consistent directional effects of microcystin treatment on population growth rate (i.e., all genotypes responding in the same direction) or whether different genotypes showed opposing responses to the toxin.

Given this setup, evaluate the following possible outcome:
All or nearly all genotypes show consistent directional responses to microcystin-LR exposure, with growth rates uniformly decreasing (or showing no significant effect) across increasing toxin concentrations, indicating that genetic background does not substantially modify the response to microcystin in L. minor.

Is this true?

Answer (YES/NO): NO